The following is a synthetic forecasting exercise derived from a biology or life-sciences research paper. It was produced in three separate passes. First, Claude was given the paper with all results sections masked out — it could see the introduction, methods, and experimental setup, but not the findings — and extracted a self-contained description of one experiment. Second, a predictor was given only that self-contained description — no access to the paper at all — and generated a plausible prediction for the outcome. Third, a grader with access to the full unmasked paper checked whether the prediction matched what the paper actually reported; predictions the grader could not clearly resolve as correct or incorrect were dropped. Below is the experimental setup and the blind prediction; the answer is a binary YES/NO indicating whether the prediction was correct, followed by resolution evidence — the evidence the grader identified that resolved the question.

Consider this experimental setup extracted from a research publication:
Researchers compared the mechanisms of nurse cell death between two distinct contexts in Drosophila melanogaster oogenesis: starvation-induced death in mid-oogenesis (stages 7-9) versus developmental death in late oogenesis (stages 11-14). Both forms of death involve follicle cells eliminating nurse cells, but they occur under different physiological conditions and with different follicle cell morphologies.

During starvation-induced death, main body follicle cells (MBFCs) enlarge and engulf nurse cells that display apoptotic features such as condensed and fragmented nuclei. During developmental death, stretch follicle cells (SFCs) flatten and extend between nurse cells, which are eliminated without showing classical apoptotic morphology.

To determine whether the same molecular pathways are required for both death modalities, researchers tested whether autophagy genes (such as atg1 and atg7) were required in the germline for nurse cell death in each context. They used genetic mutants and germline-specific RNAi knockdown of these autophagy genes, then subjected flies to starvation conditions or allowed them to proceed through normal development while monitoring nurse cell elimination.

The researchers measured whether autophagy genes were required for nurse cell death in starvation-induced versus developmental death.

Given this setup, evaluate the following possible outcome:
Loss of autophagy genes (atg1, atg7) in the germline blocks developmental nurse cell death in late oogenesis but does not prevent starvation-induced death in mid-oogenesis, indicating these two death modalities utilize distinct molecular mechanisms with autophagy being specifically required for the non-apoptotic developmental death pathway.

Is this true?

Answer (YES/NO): NO